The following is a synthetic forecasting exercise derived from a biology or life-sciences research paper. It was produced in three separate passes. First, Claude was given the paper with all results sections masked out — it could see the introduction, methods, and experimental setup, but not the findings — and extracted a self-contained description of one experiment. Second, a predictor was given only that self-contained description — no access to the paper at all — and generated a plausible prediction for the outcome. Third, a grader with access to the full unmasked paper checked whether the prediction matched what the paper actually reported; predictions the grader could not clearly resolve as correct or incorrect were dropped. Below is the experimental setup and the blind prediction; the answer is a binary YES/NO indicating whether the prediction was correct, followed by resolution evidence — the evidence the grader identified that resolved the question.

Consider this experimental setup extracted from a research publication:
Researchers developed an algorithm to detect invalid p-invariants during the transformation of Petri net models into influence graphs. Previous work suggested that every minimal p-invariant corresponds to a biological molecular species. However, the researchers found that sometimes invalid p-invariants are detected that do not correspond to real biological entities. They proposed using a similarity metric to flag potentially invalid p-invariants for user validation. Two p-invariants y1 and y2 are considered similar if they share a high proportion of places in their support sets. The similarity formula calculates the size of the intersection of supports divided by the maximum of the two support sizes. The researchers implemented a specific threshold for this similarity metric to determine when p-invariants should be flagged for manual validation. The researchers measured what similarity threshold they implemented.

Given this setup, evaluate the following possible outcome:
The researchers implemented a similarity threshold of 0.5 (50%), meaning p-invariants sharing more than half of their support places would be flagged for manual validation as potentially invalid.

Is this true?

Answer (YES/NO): NO